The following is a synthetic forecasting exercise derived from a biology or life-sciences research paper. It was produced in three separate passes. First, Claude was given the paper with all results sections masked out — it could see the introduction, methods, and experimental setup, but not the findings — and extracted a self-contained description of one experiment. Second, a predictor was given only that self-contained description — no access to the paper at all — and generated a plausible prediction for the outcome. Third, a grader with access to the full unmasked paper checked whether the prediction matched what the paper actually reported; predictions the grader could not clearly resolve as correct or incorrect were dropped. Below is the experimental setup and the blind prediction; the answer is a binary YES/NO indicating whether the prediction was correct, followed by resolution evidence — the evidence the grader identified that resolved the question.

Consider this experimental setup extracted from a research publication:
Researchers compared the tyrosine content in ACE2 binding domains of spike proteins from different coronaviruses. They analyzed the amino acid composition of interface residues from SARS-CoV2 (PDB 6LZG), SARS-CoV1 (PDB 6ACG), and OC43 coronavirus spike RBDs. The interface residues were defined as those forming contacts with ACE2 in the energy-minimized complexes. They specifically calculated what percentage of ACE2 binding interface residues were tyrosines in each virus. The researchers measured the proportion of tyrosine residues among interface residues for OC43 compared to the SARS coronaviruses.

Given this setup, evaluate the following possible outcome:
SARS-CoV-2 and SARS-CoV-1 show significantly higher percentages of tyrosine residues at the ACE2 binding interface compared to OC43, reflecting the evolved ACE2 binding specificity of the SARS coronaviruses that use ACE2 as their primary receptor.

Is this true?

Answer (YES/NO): YES